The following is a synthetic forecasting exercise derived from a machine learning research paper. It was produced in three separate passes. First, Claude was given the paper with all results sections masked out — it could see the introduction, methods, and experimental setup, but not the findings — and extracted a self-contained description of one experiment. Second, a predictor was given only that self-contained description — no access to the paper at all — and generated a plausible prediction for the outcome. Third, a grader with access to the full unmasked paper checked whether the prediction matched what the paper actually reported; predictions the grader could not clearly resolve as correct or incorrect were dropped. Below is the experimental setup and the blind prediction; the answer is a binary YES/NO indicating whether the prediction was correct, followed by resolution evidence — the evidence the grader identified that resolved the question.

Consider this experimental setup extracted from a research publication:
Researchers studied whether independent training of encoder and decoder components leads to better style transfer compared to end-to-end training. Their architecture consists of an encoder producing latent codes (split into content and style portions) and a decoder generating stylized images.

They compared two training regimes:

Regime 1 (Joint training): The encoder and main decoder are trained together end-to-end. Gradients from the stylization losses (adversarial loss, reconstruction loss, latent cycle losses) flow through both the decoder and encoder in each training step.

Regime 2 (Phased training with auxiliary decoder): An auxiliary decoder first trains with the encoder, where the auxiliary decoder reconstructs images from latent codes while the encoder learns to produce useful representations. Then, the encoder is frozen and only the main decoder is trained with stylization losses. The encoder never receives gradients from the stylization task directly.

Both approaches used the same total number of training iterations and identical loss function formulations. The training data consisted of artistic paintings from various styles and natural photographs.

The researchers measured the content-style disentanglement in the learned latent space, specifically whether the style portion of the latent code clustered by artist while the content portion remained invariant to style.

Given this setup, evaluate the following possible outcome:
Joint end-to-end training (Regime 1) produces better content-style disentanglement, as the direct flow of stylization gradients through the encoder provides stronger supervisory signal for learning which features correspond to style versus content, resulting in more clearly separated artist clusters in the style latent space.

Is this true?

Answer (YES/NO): NO